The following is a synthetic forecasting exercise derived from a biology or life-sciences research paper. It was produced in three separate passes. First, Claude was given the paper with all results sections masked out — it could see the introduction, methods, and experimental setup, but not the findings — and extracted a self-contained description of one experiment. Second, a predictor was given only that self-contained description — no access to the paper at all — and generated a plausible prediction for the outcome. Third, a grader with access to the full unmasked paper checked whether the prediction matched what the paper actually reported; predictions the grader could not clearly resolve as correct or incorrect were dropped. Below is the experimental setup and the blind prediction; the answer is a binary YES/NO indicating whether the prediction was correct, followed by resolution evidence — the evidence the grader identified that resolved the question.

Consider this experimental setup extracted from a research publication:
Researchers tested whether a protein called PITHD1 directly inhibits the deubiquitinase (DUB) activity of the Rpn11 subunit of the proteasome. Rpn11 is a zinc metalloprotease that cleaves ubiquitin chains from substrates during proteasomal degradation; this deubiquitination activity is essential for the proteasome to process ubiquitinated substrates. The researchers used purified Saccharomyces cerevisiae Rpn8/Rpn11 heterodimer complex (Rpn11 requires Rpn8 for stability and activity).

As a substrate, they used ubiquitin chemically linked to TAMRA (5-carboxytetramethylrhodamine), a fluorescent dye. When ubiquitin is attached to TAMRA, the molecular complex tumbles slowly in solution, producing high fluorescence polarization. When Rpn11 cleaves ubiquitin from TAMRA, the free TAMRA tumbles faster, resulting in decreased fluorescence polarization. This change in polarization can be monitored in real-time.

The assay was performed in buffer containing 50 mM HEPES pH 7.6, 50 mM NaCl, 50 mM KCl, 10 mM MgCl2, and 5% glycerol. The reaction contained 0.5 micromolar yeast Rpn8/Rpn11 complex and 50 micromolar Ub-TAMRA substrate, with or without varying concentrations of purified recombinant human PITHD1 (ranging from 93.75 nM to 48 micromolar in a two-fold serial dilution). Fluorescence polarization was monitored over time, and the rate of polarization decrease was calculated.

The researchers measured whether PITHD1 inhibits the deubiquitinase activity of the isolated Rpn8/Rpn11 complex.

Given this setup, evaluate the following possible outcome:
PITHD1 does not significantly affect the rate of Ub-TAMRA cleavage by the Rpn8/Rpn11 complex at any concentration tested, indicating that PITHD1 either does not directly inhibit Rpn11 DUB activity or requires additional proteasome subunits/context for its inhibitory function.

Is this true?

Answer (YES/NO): NO